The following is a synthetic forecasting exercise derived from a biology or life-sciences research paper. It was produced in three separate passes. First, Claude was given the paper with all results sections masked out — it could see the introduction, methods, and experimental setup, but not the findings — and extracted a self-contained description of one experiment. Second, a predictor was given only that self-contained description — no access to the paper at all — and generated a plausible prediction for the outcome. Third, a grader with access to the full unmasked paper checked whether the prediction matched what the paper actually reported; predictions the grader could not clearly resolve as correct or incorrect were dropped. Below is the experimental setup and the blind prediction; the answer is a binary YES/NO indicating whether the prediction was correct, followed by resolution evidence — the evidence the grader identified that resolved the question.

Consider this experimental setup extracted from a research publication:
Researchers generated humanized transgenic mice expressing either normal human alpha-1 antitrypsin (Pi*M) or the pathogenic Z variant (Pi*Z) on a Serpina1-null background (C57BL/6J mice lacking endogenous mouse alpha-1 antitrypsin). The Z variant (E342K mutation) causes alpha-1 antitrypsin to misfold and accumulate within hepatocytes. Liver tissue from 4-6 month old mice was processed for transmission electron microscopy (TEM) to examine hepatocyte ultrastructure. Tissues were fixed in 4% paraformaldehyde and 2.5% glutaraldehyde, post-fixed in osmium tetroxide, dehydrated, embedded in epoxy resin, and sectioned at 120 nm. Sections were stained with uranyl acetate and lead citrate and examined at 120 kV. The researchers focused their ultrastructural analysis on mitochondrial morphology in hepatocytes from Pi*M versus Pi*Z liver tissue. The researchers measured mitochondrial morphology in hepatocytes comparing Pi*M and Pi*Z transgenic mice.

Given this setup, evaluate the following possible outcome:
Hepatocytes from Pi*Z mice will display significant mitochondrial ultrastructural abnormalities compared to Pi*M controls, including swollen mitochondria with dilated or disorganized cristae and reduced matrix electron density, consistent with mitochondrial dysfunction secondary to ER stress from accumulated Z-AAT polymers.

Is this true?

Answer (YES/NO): YES